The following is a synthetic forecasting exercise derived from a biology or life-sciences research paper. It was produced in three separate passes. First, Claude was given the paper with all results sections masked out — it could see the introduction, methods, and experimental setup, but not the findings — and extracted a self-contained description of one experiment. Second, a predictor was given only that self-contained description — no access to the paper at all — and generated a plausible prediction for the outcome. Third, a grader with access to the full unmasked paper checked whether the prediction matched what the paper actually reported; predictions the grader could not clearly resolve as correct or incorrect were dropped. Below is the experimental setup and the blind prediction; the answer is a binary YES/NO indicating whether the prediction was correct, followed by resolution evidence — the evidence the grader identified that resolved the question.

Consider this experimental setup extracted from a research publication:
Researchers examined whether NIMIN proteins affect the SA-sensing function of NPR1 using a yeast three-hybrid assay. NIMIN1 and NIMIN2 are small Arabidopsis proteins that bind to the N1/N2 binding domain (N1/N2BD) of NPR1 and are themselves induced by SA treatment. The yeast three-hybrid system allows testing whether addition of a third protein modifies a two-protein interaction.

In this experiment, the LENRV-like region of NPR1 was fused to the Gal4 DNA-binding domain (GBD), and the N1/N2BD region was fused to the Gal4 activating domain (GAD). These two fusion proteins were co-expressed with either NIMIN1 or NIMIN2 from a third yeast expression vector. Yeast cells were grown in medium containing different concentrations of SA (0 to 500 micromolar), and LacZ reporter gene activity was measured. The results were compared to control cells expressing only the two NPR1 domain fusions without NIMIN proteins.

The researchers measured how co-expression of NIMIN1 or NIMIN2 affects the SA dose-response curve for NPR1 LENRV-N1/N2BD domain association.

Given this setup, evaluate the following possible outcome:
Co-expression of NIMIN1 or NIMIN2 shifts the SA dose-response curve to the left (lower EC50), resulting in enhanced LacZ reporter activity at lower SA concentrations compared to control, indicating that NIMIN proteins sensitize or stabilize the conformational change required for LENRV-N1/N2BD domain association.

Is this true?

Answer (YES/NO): NO